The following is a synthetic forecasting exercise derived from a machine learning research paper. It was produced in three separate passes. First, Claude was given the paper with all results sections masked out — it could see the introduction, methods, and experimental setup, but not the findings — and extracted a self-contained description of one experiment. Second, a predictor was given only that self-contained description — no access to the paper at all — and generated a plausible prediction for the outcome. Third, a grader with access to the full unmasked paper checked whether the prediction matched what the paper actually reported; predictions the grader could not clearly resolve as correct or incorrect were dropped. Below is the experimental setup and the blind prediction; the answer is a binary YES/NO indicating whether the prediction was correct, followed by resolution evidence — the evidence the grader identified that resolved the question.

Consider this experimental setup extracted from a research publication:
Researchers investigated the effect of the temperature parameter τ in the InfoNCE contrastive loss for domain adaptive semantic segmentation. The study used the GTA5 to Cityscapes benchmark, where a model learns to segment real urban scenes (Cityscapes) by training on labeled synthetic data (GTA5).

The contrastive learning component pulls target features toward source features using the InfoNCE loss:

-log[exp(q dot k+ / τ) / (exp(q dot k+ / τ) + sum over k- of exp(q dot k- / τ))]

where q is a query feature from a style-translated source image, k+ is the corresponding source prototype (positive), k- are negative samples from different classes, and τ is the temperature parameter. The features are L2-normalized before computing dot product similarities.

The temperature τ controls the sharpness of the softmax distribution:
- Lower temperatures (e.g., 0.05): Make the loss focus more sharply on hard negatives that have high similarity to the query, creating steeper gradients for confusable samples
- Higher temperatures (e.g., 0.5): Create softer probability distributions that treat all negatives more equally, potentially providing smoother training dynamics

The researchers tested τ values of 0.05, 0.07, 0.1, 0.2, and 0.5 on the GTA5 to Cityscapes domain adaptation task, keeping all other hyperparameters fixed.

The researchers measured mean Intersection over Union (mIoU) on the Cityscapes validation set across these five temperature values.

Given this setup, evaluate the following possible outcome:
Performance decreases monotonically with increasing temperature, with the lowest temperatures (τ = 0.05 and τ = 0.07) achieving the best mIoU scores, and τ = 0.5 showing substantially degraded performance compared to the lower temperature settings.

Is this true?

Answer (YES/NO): NO